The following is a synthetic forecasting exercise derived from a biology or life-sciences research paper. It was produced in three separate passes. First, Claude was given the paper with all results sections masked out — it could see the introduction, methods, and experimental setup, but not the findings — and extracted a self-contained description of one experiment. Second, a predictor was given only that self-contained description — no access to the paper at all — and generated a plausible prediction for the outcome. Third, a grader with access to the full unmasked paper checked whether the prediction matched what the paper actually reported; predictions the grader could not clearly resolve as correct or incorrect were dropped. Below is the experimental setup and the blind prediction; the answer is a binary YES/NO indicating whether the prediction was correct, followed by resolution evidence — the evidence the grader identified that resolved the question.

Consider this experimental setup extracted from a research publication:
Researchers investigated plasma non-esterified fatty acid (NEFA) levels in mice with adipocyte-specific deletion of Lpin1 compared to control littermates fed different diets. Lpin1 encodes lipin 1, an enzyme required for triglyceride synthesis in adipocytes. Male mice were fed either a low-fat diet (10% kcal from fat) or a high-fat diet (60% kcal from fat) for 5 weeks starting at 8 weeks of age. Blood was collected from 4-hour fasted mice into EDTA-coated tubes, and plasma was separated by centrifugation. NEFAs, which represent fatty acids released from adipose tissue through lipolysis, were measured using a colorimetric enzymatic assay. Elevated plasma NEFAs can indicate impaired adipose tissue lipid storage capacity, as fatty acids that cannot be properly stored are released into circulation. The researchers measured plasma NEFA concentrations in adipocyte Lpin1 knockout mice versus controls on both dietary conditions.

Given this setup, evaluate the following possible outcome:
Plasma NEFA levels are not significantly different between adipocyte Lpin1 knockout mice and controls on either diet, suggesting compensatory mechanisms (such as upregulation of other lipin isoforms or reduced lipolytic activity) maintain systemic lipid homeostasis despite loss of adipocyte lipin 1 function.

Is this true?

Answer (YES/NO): NO